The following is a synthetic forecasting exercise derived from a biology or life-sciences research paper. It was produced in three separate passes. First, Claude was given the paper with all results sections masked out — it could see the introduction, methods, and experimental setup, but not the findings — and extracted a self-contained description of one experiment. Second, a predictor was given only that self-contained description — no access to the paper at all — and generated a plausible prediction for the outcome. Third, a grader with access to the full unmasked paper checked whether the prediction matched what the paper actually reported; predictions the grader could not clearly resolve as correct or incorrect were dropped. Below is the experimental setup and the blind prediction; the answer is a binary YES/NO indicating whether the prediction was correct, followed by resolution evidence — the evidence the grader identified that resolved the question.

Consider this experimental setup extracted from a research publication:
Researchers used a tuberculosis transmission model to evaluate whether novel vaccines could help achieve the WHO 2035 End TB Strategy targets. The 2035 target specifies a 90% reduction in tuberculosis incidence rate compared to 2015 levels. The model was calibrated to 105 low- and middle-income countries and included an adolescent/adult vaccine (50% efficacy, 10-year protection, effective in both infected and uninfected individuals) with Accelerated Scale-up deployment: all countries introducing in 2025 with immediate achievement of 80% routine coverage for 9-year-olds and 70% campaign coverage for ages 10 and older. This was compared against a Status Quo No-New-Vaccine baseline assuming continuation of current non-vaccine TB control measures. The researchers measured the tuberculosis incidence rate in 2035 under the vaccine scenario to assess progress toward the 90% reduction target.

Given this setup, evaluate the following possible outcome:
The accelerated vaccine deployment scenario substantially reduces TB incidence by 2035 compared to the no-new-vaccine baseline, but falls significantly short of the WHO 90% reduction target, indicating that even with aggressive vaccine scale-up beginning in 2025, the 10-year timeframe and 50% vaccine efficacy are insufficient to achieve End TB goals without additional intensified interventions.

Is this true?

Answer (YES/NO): YES